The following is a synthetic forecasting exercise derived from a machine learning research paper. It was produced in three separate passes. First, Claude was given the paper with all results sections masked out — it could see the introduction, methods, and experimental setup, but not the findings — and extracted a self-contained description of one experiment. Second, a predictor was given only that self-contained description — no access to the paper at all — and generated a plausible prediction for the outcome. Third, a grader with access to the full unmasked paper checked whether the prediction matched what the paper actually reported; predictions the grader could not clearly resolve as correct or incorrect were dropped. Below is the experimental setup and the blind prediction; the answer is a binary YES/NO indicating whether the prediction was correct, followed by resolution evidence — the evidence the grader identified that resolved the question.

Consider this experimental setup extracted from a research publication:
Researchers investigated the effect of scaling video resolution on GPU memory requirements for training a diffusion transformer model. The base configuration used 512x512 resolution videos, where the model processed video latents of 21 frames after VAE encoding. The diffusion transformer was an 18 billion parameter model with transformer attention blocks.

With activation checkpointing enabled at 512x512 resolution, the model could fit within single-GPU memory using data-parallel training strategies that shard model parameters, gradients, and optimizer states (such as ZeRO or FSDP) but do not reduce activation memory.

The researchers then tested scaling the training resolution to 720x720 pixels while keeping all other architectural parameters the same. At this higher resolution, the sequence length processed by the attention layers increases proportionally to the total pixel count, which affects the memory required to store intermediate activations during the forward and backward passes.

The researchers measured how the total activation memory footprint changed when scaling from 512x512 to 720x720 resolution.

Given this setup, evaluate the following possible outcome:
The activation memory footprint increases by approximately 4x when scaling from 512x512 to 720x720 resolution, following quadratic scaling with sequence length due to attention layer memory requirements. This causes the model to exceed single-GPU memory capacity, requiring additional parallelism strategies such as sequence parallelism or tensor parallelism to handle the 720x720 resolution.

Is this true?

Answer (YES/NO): YES